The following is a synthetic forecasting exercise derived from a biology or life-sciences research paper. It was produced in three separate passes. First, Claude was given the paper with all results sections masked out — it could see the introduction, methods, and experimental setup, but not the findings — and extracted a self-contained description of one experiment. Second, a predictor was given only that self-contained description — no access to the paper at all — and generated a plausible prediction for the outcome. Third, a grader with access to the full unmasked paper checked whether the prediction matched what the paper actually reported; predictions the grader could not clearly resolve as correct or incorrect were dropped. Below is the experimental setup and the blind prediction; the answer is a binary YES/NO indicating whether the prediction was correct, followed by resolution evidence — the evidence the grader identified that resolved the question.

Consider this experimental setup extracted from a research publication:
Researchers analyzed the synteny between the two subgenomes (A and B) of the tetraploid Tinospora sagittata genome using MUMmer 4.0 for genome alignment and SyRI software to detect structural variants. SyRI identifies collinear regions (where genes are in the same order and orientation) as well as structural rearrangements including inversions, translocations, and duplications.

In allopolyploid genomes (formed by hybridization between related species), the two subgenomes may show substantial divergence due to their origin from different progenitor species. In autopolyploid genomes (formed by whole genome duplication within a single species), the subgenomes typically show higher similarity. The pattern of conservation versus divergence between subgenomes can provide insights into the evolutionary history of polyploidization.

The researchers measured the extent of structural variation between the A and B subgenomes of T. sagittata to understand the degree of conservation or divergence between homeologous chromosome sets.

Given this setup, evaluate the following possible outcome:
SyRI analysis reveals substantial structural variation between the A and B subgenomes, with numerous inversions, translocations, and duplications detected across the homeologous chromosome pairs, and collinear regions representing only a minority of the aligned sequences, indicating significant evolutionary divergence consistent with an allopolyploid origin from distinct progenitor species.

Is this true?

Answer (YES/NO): NO